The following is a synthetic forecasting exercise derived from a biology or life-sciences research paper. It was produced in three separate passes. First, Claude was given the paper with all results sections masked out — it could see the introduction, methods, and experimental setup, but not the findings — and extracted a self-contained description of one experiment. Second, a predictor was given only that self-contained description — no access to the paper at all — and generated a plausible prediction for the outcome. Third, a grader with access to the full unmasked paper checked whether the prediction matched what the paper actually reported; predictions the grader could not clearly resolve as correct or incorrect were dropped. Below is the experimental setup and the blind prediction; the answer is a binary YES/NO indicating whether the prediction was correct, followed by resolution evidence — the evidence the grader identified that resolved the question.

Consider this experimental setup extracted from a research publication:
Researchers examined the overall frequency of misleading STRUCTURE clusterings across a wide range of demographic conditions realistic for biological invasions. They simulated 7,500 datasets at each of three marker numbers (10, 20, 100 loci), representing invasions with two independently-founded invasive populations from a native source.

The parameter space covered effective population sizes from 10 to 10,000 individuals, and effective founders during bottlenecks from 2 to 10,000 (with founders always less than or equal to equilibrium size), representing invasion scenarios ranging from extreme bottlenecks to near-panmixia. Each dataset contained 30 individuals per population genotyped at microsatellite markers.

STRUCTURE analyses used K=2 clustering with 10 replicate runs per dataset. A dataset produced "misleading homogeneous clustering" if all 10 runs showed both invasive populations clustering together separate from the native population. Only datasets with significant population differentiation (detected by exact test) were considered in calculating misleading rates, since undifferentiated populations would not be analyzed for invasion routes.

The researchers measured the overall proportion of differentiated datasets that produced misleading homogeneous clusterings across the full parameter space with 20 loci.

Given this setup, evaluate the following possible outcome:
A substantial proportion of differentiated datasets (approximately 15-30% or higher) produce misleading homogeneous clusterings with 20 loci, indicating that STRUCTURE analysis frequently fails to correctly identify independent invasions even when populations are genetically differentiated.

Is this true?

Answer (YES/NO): NO